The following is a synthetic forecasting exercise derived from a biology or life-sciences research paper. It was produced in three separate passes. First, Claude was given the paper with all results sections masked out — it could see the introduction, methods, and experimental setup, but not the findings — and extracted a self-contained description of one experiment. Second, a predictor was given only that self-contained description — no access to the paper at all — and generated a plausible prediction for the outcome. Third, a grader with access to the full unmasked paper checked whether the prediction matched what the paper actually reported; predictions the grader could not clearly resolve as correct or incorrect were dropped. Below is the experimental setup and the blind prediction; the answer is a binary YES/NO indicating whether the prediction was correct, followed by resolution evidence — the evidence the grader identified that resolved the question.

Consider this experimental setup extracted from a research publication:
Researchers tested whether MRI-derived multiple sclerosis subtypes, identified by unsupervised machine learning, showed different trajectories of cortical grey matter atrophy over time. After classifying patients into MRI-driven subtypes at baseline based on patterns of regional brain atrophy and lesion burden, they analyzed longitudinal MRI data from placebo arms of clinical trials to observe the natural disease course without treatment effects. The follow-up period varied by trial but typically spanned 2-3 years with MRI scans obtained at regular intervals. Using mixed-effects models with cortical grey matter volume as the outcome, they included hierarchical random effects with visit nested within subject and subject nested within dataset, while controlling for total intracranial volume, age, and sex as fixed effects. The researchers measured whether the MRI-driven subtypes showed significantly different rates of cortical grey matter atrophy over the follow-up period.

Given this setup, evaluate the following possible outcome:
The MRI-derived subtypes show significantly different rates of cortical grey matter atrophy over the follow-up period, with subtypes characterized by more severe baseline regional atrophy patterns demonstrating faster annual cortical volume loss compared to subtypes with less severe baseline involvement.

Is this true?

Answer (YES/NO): NO